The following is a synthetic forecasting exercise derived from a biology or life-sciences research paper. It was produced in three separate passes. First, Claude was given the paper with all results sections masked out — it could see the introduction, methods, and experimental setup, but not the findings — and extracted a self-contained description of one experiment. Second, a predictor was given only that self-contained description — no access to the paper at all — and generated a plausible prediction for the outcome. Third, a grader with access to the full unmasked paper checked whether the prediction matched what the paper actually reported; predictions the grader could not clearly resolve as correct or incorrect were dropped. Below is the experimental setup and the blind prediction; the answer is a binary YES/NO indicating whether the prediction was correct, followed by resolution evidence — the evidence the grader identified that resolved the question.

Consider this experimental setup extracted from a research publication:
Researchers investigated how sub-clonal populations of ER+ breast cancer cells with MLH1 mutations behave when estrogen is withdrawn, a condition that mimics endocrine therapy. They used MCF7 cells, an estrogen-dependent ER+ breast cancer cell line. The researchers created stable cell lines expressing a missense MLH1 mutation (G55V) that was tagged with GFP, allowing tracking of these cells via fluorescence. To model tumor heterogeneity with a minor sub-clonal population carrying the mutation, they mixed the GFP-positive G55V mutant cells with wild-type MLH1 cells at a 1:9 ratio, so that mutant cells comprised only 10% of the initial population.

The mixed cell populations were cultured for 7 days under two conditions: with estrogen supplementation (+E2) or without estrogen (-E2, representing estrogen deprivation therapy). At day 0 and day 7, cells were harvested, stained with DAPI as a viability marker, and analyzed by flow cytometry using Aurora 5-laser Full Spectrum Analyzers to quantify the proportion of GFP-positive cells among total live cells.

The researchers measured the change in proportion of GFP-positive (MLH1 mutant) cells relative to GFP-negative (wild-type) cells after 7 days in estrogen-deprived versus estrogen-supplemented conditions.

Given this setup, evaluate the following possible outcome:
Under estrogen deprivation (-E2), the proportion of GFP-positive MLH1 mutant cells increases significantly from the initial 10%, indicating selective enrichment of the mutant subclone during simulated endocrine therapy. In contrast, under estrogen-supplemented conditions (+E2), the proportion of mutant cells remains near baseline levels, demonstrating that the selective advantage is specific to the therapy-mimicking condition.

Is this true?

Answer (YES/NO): YES